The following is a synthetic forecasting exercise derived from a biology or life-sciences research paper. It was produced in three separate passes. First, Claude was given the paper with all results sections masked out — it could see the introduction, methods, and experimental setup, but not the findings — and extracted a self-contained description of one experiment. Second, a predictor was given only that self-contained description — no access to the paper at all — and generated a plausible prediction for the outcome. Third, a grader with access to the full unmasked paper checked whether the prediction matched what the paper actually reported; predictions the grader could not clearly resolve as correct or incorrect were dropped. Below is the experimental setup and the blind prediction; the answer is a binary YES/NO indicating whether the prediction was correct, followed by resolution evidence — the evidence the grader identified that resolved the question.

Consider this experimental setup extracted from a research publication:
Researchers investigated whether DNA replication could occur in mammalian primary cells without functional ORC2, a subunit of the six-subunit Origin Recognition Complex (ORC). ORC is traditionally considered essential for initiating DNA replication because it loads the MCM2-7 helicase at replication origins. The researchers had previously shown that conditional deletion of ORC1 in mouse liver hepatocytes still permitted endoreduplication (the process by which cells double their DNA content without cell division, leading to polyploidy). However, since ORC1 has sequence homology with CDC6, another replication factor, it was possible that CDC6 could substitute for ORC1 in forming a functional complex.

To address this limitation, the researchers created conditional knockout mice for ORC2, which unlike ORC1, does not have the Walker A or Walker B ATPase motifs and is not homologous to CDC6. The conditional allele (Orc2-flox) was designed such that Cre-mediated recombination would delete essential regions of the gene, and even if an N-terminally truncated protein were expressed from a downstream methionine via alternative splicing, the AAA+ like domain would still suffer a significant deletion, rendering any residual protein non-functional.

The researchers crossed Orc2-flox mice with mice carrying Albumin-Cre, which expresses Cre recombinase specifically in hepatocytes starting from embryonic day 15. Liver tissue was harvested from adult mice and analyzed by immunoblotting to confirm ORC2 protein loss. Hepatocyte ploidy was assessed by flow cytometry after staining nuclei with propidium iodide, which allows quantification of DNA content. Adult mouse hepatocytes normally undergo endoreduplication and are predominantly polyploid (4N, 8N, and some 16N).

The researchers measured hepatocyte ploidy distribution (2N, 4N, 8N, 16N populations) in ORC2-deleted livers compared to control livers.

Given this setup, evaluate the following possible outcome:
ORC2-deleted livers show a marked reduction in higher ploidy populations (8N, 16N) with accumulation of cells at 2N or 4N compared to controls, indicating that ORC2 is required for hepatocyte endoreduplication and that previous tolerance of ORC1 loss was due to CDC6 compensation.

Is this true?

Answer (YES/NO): NO